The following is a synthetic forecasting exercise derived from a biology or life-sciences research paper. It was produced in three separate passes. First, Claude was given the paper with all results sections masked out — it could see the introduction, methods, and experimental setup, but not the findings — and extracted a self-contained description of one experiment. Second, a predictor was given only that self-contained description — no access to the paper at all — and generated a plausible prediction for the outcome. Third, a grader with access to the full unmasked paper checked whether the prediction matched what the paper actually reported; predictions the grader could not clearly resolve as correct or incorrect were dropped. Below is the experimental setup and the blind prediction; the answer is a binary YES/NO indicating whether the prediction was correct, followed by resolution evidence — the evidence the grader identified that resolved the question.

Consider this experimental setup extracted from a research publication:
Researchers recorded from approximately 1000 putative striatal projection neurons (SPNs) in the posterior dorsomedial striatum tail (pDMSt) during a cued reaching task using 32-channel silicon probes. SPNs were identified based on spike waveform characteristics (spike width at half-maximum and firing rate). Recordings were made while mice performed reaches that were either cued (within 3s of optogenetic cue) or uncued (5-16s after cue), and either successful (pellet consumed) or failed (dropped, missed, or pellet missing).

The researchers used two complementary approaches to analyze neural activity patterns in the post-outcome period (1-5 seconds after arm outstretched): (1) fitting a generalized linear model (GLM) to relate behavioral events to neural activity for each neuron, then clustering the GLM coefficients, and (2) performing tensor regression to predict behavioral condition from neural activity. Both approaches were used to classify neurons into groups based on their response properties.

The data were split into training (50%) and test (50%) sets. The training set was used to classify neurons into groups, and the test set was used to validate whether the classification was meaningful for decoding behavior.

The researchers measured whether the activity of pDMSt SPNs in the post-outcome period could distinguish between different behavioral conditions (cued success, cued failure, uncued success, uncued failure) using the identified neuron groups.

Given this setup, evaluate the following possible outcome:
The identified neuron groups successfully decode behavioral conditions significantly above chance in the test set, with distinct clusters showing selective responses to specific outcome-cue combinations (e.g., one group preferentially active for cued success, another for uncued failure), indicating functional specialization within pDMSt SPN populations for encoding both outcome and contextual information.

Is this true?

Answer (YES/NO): YES